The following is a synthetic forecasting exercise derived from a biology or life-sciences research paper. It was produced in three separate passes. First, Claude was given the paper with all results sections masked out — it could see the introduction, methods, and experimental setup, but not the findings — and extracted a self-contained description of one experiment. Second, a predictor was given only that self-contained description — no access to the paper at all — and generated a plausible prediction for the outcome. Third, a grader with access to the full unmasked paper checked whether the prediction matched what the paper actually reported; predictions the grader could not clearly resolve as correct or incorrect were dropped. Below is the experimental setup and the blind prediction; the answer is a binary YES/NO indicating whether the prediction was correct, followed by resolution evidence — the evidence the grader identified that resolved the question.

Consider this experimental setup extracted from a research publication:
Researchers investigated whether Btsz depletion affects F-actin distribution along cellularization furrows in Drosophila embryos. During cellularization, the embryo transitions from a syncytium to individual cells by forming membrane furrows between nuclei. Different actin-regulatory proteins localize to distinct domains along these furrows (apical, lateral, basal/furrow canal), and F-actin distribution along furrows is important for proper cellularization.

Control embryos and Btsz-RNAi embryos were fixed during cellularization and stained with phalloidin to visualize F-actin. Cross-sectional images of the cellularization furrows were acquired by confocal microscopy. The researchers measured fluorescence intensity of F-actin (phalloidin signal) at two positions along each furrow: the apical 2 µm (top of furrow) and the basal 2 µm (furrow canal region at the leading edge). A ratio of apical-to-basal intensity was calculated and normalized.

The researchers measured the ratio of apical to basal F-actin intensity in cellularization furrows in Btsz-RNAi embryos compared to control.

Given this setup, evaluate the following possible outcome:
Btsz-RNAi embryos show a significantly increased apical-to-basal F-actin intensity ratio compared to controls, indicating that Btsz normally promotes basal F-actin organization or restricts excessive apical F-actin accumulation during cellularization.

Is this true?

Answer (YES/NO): NO